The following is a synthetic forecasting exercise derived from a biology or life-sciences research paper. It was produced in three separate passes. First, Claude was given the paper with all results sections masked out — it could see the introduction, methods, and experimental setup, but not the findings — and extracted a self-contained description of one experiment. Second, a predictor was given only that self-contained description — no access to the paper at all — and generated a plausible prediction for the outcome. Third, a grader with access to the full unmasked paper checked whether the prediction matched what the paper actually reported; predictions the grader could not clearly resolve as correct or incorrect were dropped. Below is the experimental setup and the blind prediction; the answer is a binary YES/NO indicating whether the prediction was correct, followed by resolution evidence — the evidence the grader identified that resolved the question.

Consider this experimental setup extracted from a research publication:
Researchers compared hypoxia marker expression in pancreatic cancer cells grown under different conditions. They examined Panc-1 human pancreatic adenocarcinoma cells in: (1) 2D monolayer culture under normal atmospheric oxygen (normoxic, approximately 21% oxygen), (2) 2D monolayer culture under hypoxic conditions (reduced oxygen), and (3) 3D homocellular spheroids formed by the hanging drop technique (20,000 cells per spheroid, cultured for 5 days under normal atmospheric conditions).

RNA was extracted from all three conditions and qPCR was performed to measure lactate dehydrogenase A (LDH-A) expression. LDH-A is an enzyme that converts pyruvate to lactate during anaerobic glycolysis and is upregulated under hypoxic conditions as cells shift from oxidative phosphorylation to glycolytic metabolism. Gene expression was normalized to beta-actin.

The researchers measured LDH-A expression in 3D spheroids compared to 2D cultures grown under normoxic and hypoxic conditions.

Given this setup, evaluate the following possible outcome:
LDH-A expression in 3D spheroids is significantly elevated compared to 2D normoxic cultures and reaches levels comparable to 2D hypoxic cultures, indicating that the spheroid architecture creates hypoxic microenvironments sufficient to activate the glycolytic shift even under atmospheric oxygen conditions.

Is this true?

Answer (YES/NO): NO